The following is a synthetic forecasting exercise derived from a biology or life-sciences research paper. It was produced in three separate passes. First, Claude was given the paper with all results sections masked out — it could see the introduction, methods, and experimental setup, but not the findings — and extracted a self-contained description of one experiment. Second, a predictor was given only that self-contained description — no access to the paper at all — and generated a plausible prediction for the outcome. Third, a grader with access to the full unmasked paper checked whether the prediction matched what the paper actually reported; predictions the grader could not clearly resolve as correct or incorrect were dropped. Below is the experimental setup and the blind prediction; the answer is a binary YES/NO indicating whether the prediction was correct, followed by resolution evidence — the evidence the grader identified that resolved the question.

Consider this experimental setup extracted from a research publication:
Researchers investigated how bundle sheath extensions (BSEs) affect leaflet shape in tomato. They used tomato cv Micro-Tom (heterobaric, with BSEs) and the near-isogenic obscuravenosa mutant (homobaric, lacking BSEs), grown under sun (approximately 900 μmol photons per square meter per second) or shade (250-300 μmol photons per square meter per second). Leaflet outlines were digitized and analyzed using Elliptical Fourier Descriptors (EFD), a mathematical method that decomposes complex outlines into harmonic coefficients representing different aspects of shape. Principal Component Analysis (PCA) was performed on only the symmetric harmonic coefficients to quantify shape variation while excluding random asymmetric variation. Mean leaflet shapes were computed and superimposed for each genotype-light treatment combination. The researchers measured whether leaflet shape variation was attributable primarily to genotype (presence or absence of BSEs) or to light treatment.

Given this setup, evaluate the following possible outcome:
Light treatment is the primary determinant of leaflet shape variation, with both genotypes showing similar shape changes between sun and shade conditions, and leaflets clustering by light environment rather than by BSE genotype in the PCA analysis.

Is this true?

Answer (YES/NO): NO